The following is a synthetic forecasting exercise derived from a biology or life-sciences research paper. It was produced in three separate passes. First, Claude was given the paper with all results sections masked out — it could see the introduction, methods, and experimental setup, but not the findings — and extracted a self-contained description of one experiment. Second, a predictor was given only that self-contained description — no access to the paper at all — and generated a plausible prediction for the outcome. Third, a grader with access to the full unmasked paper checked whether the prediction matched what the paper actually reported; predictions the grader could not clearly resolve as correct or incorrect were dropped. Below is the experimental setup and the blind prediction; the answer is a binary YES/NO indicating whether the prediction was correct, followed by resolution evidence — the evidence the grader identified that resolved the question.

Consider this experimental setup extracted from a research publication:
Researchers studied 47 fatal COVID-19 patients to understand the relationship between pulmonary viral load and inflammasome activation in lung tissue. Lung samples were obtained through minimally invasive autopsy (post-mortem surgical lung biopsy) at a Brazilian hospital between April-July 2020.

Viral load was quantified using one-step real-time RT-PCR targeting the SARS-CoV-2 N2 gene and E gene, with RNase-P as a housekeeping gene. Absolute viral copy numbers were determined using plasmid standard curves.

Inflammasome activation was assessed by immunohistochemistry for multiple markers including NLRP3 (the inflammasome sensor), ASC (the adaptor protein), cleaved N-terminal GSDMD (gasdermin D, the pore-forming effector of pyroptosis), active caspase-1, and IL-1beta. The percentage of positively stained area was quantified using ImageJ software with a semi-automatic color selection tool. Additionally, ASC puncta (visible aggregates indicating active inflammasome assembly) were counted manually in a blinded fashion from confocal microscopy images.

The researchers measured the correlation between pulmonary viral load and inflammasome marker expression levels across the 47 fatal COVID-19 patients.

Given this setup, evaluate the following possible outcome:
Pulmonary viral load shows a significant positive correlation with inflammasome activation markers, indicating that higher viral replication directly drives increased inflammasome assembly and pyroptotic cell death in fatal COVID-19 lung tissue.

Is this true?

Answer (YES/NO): NO